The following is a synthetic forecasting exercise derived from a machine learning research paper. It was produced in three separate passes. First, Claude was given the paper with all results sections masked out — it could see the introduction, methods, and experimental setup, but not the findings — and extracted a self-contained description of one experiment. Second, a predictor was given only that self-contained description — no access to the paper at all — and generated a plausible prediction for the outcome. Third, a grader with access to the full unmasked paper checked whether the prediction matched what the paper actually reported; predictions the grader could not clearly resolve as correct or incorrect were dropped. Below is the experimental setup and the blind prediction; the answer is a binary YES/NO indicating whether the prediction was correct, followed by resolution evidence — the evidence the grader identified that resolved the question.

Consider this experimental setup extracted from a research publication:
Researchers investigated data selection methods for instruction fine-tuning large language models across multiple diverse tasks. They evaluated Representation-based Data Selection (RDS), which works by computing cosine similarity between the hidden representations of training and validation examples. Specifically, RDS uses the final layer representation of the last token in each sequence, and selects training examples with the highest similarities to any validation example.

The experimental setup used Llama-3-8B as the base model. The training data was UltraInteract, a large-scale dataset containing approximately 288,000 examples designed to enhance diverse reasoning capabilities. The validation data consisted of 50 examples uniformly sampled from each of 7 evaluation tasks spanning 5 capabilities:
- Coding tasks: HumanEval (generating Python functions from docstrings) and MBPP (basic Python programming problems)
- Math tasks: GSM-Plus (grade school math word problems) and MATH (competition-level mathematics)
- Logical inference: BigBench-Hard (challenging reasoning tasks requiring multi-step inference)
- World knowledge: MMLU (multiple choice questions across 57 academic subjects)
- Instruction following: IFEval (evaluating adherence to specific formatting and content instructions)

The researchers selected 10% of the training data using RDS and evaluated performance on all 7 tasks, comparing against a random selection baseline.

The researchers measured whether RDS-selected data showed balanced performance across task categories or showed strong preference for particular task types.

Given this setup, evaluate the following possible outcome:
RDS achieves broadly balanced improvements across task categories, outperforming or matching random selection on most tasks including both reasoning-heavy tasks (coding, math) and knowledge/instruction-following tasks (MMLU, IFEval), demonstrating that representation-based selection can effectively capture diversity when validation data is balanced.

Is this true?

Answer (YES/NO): NO